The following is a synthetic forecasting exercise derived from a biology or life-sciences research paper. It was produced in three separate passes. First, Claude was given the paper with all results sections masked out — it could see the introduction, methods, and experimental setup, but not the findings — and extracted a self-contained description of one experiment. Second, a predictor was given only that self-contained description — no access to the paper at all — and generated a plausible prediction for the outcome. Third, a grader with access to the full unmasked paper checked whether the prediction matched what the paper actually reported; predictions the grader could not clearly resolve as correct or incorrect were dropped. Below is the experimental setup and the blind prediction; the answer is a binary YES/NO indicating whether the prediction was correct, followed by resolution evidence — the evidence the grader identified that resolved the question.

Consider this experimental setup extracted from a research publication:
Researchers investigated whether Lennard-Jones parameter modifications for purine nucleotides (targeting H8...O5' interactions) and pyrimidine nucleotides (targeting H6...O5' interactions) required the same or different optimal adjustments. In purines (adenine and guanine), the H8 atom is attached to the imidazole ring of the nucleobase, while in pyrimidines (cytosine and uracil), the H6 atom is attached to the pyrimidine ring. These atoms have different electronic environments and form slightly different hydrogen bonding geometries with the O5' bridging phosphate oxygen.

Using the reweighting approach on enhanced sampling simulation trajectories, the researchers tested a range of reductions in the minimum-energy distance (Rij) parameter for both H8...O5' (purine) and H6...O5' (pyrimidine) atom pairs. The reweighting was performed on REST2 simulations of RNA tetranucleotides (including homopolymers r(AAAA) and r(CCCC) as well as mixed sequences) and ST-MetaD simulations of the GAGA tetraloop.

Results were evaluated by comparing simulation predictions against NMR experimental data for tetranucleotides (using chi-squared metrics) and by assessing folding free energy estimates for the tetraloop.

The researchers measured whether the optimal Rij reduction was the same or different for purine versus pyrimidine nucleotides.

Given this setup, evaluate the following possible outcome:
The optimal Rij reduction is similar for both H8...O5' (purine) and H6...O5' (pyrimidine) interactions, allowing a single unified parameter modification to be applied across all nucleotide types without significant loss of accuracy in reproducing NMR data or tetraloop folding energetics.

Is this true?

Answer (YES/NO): YES